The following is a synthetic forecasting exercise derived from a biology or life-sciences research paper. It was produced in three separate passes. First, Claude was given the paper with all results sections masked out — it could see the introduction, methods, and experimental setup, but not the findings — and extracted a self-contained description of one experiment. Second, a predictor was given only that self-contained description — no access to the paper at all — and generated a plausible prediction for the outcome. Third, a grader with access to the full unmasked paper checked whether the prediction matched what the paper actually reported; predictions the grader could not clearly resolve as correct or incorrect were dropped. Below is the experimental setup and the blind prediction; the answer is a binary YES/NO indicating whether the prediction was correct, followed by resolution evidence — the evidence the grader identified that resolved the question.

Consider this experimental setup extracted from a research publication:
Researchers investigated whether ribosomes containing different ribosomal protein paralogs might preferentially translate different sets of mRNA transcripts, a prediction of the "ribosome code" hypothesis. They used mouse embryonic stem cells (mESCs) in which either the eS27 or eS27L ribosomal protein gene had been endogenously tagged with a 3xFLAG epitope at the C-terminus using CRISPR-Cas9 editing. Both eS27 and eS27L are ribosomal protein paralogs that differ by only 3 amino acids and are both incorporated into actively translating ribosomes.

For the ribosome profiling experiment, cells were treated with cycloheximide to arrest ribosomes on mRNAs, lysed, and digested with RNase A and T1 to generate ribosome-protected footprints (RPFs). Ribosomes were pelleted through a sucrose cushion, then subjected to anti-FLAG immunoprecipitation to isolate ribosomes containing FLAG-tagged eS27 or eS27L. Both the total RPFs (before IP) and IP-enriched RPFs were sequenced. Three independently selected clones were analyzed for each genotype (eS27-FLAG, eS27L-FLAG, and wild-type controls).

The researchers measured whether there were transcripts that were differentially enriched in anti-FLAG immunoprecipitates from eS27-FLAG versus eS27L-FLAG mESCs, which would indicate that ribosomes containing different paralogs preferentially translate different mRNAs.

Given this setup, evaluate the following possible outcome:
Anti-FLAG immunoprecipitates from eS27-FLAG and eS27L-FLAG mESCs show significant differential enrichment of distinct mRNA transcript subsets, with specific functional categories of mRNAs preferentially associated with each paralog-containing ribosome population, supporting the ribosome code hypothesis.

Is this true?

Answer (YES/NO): YES